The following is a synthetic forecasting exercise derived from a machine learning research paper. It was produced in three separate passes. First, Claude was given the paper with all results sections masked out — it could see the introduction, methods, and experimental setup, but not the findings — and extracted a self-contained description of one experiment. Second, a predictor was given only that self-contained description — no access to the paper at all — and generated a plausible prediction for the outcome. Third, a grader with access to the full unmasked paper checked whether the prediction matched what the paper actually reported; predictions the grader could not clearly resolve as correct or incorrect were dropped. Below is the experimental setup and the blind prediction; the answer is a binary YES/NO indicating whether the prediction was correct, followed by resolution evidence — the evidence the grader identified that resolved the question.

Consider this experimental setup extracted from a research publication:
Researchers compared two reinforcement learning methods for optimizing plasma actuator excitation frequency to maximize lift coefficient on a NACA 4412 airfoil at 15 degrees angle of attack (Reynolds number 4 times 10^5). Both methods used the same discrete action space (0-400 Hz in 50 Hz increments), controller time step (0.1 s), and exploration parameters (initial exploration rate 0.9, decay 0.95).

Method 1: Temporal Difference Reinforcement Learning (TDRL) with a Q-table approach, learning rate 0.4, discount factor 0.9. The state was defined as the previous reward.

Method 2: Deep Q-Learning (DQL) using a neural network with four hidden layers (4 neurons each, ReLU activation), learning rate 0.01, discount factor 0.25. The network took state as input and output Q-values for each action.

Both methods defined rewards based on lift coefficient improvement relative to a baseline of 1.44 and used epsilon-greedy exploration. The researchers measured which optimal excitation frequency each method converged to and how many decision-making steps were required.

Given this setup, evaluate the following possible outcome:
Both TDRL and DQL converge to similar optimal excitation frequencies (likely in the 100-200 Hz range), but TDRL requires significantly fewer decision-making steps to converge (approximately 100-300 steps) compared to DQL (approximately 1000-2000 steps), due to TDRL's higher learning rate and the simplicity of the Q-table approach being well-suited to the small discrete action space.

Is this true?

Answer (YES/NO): NO